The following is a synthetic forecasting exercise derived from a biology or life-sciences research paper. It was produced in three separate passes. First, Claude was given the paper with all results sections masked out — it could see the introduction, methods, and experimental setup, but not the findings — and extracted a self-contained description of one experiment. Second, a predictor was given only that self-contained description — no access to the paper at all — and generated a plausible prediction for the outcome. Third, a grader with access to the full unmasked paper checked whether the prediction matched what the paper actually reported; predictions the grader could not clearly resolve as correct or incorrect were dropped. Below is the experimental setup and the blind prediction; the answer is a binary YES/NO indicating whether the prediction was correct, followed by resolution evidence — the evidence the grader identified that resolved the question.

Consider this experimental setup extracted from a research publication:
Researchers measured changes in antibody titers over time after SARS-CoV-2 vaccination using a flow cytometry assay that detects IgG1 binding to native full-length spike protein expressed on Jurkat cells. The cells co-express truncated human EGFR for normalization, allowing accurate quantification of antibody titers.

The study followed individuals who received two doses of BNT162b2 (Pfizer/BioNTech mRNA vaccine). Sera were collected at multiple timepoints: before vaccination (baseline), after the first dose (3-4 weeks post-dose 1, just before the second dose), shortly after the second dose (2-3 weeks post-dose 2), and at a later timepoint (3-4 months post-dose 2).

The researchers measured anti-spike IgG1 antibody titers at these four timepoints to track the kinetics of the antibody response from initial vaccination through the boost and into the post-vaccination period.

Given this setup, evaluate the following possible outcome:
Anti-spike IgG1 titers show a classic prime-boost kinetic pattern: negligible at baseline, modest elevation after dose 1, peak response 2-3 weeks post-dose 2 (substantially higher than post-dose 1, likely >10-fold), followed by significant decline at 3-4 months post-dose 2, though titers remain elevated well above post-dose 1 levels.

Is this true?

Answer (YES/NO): NO